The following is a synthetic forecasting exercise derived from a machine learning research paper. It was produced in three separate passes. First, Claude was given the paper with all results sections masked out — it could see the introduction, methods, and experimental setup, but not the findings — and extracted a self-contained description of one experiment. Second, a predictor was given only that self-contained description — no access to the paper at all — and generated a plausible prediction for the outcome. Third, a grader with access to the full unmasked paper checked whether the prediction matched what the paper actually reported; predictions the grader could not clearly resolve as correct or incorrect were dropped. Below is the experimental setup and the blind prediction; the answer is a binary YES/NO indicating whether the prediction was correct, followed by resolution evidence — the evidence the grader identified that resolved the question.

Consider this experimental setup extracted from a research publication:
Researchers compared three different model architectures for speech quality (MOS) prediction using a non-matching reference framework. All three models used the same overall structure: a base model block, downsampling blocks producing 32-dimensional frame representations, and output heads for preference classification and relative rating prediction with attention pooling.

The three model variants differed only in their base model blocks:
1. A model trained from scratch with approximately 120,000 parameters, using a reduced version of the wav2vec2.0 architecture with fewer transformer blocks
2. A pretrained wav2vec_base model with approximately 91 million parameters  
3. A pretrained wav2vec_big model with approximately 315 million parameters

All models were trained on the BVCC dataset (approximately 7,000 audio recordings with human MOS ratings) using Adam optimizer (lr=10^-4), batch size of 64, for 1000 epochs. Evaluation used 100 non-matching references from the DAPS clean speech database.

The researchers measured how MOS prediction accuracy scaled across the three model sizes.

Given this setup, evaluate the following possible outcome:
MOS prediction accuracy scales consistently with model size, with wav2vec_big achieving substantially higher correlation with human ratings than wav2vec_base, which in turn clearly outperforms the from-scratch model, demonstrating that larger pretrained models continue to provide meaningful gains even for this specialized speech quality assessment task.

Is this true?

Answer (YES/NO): NO